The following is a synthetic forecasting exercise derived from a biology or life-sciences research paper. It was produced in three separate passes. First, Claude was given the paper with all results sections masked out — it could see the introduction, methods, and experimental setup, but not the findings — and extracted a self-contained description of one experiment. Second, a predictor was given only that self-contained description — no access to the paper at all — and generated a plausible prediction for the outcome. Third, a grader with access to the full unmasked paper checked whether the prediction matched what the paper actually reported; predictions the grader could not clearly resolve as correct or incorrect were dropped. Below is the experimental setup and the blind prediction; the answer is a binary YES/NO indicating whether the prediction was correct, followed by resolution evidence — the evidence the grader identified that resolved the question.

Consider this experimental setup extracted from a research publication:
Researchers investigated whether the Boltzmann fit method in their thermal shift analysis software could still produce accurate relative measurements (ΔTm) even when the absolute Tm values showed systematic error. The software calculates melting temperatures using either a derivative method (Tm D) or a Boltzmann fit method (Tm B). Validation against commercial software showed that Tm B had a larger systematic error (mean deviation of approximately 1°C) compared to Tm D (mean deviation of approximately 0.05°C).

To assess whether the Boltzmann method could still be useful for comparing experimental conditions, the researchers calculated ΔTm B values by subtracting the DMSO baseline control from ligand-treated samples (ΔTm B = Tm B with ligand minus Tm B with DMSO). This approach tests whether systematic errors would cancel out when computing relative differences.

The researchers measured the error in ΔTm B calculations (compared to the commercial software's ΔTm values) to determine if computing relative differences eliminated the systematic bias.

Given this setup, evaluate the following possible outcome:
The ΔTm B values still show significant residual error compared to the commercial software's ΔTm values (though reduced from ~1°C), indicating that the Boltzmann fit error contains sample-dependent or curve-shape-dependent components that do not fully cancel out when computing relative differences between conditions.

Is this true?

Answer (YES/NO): YES